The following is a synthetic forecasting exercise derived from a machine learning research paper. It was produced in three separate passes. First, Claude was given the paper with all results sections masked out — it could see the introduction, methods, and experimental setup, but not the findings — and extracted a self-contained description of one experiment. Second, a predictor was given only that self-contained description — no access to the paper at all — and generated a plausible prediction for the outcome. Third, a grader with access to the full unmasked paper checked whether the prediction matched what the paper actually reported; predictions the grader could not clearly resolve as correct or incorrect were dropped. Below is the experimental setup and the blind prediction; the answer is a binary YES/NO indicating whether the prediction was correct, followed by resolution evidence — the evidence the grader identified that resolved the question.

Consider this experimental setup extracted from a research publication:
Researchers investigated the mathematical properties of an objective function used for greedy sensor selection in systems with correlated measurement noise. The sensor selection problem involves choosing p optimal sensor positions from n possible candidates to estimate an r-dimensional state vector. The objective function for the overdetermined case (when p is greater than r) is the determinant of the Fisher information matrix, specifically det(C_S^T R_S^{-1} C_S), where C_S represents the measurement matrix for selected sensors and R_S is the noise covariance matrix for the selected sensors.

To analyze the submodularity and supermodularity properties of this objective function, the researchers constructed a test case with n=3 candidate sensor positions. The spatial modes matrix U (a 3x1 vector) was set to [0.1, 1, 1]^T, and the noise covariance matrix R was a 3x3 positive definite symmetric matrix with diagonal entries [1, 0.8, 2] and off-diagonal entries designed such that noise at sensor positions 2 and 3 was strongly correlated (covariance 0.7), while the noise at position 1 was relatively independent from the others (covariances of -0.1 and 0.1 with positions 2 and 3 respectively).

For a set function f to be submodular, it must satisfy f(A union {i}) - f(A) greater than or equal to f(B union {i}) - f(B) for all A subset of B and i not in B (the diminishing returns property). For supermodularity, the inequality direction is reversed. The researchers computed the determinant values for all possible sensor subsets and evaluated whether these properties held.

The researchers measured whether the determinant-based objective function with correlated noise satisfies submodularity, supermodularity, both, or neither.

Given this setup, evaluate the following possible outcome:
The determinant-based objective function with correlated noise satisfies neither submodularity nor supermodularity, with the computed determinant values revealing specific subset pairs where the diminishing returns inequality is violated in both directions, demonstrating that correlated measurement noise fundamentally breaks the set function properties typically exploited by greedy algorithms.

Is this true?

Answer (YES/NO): YES